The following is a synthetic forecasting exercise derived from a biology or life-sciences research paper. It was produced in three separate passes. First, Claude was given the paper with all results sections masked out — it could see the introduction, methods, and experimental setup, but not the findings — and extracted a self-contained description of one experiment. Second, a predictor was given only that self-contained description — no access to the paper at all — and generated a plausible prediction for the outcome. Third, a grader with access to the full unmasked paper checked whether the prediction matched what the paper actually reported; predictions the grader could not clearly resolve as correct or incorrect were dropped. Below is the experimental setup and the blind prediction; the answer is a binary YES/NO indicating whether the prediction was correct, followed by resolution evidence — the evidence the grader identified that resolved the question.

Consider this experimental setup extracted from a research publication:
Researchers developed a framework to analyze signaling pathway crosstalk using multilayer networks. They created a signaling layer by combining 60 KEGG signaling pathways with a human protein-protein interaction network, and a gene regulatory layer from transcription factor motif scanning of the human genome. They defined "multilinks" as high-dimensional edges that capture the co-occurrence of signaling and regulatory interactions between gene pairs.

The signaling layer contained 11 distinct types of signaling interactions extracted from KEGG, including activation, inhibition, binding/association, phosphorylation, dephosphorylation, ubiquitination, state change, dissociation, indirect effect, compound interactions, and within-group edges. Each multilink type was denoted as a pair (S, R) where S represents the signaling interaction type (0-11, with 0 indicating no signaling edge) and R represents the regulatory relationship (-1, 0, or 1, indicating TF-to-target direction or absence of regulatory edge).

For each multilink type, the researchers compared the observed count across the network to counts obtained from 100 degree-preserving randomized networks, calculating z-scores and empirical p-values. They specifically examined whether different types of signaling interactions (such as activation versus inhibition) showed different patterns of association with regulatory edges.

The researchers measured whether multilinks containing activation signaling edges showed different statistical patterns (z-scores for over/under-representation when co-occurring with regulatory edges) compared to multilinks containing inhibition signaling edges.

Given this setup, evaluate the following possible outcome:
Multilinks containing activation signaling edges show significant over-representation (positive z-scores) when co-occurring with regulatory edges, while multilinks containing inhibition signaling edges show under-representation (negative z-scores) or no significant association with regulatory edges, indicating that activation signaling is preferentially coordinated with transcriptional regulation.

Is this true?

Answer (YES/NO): NO